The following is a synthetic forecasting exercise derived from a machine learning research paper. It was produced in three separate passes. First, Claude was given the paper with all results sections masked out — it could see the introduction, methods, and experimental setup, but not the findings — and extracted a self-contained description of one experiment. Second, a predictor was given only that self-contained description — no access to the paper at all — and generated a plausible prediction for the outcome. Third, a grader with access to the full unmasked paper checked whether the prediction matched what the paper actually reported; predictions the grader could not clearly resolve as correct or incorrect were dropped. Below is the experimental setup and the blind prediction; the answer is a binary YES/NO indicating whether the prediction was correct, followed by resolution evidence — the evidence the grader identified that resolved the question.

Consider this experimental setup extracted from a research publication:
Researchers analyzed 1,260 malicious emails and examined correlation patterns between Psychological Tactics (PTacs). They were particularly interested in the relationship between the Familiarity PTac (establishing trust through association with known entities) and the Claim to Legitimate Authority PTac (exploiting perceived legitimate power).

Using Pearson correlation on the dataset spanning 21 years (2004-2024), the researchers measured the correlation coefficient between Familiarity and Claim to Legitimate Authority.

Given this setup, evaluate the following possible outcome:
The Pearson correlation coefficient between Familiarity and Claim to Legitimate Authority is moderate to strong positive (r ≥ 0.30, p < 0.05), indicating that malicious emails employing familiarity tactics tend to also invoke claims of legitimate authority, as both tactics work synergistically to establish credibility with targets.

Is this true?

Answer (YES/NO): YES